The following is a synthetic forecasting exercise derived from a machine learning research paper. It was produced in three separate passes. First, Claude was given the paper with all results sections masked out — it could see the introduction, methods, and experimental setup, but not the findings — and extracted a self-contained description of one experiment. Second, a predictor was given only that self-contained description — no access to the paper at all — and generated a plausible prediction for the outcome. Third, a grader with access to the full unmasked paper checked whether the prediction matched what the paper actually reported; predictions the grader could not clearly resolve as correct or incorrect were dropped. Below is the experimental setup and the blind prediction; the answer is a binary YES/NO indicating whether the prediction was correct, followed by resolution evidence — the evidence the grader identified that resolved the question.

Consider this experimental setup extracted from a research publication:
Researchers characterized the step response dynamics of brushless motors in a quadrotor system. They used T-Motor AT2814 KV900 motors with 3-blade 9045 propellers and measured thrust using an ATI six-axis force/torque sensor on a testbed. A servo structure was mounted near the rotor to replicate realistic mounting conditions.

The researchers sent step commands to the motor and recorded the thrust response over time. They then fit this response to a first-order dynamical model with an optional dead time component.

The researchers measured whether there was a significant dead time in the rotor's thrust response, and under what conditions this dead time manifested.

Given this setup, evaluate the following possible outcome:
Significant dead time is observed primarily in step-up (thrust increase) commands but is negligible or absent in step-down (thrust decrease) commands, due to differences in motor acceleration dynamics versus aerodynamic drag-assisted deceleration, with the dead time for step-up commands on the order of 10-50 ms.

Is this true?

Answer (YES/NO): NO